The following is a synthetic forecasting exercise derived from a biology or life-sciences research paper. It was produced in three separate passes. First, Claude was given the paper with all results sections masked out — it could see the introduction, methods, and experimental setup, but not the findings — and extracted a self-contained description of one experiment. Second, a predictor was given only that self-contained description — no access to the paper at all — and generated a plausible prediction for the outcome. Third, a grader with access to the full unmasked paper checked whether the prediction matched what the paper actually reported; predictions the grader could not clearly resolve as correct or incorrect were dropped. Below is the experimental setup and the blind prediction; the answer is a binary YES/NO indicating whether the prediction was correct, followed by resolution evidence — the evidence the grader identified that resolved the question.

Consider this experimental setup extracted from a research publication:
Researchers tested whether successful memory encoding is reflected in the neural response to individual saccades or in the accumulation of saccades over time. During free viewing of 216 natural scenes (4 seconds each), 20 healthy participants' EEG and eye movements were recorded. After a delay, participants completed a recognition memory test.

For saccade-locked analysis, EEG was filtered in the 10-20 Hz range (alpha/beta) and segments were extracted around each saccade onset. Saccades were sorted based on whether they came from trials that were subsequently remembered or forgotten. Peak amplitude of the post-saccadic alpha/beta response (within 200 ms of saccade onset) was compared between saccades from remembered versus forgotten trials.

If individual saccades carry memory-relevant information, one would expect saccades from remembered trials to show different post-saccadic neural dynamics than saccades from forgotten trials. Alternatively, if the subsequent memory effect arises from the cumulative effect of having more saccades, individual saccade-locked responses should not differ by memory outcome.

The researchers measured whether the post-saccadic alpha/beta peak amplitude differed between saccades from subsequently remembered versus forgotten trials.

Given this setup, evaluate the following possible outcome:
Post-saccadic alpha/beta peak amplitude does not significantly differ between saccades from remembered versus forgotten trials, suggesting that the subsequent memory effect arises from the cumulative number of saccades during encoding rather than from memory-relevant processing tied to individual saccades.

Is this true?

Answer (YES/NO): YES